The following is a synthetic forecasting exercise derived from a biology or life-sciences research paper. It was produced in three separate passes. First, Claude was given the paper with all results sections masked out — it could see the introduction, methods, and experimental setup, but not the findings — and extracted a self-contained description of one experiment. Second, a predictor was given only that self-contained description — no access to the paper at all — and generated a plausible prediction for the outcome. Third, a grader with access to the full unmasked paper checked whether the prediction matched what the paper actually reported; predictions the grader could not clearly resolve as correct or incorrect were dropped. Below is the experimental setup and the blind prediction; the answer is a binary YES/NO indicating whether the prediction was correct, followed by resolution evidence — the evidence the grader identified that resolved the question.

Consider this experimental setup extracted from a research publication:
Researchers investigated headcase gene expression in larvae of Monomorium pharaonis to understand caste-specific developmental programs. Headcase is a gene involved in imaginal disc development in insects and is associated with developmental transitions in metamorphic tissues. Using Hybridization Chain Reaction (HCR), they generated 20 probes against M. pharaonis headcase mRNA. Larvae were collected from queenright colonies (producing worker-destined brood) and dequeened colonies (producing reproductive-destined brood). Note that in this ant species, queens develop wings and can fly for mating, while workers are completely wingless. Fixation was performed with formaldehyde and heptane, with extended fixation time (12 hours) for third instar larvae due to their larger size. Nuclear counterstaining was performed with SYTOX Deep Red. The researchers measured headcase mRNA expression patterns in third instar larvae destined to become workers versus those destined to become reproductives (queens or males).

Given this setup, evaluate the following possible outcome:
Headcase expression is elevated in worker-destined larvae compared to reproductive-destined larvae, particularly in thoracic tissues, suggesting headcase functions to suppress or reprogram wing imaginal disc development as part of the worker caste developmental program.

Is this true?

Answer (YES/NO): NO